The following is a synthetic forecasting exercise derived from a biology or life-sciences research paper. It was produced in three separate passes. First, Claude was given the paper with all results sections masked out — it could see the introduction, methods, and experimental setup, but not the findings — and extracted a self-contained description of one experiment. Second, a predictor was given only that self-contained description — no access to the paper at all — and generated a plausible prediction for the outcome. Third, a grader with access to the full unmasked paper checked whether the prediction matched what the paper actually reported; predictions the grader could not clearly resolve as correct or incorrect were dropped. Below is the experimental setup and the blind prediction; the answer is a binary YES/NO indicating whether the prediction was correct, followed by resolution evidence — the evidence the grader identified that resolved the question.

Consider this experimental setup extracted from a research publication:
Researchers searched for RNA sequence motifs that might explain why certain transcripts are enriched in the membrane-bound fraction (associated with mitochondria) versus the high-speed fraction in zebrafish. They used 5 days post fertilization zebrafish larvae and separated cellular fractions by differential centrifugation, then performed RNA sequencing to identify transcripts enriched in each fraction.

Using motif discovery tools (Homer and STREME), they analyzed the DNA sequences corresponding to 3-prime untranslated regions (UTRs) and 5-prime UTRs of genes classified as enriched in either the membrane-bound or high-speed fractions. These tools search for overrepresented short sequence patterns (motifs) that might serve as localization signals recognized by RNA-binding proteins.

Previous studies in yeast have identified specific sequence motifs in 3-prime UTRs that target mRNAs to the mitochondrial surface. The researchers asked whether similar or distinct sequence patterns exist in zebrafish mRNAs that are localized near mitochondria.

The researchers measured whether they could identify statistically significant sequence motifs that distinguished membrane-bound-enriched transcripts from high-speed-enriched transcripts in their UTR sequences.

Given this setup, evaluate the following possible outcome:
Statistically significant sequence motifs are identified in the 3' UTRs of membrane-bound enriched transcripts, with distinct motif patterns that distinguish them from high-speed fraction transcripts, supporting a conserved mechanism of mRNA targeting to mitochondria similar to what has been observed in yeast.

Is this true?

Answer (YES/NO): NO